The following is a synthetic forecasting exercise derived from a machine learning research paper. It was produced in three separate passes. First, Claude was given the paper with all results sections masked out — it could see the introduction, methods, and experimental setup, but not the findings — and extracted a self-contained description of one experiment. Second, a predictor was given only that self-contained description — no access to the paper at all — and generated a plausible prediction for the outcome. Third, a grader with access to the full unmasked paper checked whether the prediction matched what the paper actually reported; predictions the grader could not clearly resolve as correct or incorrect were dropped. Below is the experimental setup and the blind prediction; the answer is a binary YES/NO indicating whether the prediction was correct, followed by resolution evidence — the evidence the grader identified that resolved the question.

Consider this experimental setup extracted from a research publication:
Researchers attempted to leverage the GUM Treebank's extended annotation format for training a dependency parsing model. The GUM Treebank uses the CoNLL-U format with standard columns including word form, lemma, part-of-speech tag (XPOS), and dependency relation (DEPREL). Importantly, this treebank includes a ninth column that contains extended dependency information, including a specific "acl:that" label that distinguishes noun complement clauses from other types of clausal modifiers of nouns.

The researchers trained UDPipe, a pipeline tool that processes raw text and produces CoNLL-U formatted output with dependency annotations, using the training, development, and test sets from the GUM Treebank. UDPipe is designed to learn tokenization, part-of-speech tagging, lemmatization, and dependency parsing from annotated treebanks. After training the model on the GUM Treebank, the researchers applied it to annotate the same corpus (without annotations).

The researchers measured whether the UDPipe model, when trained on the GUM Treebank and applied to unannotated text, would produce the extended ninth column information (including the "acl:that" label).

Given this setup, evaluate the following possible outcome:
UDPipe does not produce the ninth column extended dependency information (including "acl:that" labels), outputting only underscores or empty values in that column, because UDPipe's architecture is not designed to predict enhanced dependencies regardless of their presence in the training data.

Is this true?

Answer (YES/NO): YES